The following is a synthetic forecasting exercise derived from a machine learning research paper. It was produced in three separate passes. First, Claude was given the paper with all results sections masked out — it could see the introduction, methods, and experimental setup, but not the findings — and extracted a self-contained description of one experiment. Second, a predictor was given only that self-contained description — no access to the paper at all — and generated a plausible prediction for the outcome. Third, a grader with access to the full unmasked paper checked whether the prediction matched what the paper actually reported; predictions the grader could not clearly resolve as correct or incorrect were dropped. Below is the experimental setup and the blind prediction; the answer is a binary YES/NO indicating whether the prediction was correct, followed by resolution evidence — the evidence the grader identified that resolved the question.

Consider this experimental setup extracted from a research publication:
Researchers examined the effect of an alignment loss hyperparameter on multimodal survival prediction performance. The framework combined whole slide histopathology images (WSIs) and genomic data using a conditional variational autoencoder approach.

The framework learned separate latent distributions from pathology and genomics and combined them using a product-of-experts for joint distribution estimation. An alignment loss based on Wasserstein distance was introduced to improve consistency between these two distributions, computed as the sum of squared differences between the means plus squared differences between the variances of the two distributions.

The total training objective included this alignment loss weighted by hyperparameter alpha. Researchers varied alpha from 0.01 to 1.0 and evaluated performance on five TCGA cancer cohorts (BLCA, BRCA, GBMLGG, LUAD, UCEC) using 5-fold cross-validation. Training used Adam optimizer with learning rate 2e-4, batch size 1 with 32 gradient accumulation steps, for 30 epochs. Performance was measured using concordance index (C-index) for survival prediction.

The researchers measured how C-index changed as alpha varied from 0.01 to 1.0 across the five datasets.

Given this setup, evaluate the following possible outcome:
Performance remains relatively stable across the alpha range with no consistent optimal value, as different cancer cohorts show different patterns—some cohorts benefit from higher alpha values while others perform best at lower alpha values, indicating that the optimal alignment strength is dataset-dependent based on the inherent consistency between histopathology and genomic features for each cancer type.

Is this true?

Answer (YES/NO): NO